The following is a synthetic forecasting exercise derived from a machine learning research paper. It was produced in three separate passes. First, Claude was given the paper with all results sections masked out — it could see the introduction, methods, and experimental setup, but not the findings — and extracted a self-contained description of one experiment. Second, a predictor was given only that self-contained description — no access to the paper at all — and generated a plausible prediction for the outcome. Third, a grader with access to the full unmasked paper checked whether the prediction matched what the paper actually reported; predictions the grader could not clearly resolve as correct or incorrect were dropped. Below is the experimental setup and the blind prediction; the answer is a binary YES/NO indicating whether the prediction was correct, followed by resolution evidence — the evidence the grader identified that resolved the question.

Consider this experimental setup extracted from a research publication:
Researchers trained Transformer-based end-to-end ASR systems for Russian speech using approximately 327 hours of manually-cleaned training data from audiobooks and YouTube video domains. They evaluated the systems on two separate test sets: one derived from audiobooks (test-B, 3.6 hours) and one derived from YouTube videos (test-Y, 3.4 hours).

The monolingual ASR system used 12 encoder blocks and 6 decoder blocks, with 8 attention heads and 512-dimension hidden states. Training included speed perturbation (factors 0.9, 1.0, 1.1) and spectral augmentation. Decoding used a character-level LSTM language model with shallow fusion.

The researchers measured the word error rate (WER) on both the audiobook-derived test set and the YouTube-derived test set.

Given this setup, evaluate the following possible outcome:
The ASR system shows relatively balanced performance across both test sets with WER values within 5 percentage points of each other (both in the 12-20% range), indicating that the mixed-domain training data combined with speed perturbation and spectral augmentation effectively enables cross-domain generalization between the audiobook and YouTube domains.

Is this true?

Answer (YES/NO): NO